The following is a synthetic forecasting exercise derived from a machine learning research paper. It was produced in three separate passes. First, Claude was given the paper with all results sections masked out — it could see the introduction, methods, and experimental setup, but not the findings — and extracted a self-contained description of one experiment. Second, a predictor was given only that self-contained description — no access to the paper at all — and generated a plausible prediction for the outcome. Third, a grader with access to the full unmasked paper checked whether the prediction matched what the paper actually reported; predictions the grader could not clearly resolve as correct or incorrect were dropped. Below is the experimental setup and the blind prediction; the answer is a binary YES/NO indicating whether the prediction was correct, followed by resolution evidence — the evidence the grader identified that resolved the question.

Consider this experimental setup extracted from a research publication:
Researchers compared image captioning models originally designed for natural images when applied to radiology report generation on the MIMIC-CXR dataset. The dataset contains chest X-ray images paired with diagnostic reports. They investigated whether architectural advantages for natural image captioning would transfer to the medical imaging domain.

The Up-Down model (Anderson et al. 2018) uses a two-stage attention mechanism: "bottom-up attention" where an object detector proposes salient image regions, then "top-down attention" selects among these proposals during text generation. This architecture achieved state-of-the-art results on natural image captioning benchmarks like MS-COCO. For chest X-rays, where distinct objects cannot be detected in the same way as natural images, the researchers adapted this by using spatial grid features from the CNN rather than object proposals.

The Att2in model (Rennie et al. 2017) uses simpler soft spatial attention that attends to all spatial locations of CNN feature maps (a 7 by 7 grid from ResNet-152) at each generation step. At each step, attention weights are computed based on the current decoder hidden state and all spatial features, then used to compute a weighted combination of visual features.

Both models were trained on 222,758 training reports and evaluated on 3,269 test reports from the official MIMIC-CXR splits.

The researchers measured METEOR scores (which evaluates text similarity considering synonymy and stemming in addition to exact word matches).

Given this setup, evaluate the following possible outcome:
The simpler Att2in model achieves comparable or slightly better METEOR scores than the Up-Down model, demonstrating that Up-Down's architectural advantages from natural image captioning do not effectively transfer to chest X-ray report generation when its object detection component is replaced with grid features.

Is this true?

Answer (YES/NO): YES